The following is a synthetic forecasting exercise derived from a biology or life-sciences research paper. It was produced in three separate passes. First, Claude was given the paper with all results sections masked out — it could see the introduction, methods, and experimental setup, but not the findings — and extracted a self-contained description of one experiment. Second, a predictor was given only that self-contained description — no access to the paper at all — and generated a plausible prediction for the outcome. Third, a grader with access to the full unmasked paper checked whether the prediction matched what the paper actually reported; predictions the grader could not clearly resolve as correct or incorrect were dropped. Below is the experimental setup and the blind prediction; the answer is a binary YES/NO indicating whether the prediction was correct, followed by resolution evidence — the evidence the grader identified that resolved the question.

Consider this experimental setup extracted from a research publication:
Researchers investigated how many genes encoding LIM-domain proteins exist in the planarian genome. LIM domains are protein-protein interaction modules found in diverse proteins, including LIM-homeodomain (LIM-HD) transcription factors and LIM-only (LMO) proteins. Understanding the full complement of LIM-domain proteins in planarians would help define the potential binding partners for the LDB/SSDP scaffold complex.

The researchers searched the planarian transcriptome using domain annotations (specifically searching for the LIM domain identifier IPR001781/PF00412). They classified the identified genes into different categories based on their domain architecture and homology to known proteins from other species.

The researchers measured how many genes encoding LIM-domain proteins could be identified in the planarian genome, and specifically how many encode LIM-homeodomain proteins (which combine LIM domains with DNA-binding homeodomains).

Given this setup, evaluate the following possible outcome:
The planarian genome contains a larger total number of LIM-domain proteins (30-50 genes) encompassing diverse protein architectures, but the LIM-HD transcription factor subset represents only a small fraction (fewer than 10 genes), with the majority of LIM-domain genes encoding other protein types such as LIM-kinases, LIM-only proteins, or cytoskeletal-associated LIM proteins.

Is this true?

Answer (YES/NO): NO